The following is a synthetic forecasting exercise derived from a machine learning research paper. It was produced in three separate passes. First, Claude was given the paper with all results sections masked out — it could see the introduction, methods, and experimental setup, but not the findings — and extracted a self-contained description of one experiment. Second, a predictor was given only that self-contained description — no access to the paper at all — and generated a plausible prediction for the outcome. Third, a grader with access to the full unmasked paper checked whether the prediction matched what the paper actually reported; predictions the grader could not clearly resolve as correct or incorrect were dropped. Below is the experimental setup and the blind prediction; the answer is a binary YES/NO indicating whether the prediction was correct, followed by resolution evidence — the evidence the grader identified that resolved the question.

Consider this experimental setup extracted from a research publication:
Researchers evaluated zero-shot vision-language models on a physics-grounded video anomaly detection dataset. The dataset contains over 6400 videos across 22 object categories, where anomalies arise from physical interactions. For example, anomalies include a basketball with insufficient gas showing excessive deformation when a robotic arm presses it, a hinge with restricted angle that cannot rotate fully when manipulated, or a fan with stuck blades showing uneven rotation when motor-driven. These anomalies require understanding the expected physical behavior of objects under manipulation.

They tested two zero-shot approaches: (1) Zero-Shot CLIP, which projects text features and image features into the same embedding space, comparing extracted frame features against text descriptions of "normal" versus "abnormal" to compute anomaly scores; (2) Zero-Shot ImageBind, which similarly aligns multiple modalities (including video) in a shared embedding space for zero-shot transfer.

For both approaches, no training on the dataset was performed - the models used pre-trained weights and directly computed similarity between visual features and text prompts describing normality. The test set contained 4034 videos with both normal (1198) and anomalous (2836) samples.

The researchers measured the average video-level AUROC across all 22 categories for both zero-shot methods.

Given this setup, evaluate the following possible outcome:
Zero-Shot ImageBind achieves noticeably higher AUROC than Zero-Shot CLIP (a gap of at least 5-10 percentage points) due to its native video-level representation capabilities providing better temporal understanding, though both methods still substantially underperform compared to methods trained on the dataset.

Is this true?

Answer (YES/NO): NO